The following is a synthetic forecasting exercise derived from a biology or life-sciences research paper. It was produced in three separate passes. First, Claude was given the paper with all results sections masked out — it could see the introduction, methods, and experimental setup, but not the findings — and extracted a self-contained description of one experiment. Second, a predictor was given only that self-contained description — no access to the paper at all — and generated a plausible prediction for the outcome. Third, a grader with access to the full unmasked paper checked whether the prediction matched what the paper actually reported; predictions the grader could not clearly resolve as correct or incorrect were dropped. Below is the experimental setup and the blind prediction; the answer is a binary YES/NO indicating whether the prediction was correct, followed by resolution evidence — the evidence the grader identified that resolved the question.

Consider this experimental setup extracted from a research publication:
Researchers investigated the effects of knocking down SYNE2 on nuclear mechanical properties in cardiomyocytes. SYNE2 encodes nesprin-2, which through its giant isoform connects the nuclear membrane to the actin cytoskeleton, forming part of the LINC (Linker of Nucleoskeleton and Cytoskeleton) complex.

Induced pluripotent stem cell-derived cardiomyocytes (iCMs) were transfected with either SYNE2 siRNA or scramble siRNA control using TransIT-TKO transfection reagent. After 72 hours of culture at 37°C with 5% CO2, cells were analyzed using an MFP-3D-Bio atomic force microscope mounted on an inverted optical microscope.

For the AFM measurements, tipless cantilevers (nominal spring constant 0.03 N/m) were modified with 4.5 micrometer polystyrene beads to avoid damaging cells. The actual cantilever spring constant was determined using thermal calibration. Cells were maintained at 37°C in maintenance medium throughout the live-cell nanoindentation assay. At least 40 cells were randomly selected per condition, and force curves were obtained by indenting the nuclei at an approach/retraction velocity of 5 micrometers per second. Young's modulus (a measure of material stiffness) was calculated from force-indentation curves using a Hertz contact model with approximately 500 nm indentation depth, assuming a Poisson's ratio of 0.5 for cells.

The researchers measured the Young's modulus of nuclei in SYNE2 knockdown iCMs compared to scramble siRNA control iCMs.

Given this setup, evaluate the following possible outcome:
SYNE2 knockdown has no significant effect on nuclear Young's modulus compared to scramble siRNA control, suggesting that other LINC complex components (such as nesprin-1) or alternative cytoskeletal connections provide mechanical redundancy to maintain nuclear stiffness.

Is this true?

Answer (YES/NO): NO